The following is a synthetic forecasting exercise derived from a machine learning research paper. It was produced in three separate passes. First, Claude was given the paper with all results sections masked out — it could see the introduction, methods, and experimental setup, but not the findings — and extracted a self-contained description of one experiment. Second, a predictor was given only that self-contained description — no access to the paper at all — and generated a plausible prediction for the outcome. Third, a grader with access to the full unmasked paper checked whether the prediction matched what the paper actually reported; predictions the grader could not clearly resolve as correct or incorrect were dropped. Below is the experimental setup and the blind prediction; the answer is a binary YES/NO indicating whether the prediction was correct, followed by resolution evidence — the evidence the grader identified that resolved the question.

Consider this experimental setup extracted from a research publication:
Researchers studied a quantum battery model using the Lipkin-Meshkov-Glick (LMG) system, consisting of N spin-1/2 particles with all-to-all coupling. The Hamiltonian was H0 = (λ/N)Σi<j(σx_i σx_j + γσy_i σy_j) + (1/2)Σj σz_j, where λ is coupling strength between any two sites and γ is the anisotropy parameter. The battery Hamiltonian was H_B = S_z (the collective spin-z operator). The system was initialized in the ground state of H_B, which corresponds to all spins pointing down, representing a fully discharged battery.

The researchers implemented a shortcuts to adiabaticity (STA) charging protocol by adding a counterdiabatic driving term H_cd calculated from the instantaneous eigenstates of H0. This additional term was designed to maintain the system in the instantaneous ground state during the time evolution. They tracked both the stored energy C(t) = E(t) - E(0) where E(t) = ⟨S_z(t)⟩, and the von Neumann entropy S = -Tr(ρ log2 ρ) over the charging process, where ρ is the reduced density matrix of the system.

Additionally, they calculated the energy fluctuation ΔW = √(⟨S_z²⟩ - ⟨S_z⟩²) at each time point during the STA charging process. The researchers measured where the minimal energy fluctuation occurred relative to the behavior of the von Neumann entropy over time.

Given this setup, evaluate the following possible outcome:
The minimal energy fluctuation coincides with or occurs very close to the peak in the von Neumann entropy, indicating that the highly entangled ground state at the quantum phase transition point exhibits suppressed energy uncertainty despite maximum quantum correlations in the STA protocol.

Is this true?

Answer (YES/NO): NO